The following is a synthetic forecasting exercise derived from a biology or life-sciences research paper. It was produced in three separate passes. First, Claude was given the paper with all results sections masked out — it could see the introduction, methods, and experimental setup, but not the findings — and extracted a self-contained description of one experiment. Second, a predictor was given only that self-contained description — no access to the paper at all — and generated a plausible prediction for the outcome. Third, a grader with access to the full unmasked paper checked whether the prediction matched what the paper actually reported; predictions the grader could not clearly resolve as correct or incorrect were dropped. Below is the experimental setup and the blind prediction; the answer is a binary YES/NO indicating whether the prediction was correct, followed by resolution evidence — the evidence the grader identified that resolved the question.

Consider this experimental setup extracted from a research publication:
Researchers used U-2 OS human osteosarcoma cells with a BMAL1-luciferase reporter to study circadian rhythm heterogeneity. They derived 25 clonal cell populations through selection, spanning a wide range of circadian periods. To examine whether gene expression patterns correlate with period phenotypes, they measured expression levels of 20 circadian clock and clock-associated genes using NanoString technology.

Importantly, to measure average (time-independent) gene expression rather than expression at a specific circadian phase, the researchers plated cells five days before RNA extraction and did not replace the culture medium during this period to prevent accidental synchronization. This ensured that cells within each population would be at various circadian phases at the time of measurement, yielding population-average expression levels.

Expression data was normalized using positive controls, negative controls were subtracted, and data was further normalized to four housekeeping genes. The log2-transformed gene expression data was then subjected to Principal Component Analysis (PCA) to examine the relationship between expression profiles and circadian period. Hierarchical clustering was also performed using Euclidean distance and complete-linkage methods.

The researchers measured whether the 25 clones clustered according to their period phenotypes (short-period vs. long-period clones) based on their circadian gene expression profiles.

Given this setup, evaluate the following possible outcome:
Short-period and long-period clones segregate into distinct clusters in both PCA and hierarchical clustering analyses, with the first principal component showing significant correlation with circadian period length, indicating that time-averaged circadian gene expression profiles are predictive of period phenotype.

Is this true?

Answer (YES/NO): NO